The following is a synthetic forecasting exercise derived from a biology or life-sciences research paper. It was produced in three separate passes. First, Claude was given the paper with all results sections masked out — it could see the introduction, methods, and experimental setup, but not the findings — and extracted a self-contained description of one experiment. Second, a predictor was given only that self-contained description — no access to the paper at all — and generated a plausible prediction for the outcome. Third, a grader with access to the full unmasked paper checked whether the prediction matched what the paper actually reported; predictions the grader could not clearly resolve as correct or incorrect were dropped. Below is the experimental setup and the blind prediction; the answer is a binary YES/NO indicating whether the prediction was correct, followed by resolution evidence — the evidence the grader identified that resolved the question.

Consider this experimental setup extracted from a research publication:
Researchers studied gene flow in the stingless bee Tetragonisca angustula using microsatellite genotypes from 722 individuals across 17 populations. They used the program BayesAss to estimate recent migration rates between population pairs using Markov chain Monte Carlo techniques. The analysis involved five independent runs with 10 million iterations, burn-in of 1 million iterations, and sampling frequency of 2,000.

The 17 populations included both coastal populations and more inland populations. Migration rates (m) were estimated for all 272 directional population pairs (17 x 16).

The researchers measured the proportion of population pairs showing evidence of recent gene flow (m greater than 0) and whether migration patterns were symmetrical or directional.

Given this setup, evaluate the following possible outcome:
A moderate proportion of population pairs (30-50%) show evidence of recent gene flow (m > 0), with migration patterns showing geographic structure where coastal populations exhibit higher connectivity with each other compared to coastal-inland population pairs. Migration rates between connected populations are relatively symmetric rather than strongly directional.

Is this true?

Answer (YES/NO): NO